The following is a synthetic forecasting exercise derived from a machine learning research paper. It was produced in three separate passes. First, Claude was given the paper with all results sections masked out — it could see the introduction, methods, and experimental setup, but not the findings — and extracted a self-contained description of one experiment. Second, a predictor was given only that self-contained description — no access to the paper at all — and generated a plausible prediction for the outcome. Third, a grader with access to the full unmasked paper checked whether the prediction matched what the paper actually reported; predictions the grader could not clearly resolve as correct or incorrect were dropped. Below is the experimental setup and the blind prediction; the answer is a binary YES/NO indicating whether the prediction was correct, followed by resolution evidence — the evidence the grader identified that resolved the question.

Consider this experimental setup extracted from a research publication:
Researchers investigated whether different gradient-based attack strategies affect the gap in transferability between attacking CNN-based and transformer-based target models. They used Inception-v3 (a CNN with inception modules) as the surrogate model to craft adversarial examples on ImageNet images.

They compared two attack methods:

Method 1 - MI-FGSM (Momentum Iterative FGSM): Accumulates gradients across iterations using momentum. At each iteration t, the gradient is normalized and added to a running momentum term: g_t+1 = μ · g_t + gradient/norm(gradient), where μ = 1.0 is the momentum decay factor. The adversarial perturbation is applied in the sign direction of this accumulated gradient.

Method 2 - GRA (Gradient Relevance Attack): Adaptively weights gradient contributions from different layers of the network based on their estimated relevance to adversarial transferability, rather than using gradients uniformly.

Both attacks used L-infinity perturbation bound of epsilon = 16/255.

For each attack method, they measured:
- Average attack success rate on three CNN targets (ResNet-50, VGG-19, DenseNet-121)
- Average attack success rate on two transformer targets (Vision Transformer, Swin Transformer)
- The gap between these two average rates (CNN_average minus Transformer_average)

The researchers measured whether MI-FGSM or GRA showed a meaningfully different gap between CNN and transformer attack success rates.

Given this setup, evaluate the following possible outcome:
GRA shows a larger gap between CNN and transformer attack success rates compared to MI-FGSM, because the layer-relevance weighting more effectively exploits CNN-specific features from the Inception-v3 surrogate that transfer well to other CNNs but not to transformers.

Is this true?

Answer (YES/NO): YES